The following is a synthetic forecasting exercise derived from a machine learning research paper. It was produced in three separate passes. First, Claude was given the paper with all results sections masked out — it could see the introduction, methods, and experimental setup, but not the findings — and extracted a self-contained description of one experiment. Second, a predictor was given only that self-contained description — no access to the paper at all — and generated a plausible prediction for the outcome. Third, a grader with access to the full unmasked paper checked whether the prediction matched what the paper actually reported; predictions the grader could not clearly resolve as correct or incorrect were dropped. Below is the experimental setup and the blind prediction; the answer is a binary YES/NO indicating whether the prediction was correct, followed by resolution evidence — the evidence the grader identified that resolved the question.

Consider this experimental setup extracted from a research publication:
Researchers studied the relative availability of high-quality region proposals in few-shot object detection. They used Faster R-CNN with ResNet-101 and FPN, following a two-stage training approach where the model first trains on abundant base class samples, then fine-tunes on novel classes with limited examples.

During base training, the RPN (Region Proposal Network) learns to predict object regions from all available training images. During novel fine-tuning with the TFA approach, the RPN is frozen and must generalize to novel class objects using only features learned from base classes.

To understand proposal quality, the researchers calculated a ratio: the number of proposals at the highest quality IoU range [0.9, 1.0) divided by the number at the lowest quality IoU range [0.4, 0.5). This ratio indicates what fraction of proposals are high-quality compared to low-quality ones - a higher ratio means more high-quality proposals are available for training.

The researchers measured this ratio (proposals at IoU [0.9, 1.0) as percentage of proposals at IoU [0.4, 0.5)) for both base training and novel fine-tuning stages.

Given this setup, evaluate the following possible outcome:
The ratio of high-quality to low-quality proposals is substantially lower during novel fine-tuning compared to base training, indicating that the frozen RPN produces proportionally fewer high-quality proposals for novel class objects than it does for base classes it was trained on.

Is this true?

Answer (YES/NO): YES